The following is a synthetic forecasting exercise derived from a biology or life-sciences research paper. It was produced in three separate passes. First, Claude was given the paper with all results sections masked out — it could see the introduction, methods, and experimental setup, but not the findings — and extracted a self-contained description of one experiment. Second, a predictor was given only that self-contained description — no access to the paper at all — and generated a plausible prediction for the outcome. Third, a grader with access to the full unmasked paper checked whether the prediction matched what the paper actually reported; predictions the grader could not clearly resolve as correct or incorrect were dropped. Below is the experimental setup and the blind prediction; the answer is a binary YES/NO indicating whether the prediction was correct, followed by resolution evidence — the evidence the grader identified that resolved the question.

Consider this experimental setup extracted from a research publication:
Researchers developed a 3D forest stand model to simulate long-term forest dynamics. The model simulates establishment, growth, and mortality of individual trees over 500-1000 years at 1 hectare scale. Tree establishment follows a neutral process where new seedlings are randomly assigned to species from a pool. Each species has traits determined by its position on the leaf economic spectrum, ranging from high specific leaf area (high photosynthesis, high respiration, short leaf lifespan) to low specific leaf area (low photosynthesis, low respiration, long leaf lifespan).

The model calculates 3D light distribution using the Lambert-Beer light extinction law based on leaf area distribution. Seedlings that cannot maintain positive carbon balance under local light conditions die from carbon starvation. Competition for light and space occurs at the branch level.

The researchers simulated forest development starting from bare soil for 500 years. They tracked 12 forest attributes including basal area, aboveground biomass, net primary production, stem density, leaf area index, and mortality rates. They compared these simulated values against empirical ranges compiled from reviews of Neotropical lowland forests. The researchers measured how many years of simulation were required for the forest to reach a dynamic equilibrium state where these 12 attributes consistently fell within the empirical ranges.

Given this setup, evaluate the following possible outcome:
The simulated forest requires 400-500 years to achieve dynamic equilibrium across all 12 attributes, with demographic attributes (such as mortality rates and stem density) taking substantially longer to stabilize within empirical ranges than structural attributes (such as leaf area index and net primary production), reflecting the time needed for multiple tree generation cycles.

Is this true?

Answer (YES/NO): NO